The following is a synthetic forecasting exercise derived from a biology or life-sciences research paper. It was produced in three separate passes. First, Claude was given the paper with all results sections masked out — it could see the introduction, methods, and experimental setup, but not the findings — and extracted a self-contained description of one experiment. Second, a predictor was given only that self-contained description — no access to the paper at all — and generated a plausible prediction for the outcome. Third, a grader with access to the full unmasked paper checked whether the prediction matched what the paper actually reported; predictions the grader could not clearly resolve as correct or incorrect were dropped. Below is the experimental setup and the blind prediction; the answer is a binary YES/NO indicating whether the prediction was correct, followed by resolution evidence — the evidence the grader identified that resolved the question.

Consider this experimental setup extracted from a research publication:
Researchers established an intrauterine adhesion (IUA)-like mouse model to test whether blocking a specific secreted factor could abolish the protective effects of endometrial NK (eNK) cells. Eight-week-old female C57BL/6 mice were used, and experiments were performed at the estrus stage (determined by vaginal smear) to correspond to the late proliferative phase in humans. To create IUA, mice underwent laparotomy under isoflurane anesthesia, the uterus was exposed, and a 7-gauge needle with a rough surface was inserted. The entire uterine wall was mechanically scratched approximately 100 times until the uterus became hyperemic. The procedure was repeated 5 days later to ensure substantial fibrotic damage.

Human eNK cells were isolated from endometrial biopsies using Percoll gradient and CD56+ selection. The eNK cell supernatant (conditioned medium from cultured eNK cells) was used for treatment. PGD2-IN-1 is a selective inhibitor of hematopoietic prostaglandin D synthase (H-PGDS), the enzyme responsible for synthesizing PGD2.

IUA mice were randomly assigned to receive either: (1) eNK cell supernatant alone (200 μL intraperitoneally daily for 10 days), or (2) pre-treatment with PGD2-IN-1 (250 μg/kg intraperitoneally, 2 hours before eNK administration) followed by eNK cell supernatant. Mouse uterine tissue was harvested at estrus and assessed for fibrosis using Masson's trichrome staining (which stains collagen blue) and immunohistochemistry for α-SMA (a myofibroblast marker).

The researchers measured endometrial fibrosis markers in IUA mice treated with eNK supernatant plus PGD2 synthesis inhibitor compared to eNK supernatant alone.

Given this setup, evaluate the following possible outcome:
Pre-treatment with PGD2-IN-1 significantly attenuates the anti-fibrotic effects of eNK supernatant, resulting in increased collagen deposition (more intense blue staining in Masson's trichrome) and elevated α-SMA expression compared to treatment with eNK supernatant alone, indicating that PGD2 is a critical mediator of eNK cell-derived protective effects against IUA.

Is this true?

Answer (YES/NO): YES